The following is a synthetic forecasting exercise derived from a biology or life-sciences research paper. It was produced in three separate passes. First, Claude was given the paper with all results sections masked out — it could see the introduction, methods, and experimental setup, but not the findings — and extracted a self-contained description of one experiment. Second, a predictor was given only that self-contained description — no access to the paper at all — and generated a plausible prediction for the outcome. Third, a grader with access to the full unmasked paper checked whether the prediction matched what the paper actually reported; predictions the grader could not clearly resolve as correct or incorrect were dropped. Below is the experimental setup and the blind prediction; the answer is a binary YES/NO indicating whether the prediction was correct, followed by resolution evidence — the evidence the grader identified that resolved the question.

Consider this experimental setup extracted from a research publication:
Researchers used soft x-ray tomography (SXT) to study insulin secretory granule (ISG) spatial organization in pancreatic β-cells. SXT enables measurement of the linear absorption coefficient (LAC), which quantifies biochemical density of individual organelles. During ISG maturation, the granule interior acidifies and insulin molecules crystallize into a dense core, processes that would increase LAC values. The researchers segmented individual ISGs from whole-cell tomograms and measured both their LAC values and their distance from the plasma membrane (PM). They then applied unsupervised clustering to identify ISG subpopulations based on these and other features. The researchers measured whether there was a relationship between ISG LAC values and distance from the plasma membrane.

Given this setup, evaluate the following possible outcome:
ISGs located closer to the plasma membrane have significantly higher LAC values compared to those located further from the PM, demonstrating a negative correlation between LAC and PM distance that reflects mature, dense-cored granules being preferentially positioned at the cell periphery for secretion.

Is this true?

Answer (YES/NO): NO